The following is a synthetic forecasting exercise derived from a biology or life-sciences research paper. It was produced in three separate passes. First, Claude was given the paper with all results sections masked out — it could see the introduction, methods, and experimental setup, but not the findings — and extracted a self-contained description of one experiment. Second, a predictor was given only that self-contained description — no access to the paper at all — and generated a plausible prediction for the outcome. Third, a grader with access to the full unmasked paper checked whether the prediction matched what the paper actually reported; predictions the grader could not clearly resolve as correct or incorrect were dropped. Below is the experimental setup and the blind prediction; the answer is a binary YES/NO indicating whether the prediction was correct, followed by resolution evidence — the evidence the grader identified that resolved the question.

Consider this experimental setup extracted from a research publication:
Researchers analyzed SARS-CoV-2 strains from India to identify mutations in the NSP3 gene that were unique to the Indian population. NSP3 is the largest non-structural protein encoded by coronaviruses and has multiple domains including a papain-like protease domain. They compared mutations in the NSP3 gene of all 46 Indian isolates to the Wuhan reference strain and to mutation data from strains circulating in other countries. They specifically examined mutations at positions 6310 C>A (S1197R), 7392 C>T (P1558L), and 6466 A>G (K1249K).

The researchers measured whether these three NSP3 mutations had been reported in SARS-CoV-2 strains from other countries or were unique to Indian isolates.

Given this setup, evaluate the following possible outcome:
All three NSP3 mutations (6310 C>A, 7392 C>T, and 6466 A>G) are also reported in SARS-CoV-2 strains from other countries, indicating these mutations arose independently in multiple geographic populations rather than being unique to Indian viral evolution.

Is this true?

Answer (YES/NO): NO